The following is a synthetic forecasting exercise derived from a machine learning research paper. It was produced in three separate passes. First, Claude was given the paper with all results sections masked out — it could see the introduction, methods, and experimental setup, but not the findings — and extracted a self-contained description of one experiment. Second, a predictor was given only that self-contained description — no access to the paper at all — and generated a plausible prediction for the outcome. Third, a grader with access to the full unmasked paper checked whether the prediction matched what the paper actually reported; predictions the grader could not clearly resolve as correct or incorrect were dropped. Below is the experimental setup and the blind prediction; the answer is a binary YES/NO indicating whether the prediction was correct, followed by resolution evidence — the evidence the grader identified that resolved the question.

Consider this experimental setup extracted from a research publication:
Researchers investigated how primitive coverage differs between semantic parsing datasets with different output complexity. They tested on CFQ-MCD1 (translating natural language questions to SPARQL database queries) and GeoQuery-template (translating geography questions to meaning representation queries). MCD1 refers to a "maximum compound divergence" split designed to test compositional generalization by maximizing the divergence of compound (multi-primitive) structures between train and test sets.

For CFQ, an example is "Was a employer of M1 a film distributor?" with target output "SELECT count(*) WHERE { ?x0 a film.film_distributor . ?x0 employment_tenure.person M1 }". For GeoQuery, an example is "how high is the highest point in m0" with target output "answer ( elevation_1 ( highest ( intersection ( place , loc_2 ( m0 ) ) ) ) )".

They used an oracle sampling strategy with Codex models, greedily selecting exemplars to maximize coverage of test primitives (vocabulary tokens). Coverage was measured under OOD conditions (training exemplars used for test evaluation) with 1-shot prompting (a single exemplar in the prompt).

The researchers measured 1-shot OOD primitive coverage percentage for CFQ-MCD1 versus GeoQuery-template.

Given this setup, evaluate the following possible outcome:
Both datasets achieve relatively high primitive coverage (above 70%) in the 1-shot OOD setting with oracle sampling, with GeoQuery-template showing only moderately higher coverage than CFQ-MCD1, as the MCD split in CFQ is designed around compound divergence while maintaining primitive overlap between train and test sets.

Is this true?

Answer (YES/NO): NO